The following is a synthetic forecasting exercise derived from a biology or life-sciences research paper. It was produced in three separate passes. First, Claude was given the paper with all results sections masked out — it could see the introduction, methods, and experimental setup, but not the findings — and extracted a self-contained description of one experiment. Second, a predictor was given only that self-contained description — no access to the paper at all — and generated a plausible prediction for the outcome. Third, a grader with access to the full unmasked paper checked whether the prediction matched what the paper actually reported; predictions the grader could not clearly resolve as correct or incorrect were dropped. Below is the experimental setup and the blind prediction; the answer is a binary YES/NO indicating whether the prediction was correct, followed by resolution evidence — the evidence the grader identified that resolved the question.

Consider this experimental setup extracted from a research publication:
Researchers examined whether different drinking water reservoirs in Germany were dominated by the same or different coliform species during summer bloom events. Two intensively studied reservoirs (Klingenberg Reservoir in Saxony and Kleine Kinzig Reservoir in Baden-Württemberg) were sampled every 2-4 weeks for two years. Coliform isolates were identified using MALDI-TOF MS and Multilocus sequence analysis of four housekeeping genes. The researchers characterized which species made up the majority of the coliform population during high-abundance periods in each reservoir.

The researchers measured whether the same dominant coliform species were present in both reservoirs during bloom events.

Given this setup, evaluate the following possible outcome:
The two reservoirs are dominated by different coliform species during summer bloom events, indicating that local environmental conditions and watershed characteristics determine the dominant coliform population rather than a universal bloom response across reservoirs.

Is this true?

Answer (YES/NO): YES